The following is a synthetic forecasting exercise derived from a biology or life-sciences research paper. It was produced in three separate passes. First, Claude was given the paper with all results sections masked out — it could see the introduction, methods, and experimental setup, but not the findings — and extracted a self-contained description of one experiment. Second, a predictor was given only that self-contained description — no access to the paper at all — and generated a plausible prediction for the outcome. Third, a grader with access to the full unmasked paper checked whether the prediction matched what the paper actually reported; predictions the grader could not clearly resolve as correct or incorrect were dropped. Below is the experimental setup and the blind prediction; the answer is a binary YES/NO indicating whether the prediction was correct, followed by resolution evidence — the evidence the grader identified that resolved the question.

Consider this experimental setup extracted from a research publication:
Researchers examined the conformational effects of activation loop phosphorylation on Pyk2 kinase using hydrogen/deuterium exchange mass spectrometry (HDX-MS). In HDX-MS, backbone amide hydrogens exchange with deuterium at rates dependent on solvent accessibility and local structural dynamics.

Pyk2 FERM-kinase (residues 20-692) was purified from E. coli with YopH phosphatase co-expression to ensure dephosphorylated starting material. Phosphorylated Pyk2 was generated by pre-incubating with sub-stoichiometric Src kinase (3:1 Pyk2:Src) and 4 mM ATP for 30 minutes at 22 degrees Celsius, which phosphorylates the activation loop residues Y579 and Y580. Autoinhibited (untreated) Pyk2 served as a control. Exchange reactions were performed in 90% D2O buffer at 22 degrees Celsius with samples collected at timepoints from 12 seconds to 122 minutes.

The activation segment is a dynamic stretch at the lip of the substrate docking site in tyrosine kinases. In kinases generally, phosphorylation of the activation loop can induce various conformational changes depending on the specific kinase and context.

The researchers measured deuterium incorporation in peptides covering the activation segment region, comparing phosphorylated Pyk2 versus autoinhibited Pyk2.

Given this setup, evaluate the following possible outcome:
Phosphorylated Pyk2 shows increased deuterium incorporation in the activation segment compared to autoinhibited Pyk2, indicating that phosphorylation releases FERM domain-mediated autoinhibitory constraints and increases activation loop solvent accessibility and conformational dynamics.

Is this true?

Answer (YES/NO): NO